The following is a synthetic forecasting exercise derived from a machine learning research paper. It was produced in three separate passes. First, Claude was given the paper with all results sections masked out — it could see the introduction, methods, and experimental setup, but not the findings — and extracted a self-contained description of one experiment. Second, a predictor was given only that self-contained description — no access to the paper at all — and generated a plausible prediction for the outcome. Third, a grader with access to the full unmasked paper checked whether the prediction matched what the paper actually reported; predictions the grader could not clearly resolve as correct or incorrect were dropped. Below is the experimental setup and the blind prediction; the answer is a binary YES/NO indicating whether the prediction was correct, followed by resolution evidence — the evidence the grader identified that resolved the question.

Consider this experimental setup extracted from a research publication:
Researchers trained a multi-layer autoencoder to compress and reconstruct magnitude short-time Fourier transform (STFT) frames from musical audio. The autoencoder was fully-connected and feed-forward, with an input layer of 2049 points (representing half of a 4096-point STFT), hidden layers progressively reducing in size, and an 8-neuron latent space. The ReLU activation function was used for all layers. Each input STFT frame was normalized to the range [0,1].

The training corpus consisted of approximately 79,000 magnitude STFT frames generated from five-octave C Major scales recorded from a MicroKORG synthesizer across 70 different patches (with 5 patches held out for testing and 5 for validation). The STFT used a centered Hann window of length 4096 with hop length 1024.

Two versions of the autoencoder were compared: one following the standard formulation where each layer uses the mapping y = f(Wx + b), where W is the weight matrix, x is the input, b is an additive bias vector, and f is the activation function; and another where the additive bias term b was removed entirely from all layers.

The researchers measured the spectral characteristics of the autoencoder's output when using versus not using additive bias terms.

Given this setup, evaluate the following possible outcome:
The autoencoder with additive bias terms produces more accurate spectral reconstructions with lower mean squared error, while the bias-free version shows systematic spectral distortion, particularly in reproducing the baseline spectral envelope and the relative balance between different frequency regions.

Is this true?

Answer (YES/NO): NO